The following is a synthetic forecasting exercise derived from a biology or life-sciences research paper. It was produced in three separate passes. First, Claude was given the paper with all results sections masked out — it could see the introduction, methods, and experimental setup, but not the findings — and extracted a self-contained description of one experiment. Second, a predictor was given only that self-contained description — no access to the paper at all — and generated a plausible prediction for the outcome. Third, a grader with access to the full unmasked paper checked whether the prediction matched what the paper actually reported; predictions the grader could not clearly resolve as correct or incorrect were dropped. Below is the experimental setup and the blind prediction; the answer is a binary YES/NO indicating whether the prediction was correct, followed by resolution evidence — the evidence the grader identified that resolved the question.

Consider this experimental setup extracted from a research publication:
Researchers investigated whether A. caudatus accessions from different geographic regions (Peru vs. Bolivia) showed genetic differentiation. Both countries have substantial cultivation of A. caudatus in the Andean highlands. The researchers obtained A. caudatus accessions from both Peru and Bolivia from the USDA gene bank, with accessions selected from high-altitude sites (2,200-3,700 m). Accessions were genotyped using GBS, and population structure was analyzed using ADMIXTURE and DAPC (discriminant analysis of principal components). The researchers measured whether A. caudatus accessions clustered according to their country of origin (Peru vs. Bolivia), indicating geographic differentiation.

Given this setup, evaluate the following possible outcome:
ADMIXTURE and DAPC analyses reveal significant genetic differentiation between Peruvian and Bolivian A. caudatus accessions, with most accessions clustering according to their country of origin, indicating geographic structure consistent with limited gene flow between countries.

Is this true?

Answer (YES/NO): YES